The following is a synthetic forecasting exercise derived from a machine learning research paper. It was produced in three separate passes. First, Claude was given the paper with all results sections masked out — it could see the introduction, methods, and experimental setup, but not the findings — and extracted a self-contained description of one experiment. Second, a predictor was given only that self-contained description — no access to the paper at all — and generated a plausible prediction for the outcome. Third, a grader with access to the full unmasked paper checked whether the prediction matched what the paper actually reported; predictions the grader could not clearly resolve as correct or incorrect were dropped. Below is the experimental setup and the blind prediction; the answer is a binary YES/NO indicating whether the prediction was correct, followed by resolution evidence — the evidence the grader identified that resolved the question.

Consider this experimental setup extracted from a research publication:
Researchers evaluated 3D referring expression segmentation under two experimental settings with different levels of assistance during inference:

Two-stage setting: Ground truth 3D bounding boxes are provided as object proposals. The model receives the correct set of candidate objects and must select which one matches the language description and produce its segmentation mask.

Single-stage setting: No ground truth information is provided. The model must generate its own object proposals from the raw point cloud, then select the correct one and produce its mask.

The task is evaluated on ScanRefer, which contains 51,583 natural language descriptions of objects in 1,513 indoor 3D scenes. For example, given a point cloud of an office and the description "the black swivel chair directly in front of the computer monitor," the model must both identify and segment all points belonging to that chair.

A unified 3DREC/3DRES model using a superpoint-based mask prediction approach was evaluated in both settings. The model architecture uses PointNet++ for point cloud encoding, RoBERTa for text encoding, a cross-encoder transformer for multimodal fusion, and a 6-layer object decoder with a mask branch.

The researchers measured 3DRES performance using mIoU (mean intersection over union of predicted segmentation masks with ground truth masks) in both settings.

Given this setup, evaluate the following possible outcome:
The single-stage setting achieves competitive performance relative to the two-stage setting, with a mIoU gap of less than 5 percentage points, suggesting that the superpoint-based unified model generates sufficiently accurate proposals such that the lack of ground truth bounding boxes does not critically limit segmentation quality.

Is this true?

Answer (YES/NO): YES